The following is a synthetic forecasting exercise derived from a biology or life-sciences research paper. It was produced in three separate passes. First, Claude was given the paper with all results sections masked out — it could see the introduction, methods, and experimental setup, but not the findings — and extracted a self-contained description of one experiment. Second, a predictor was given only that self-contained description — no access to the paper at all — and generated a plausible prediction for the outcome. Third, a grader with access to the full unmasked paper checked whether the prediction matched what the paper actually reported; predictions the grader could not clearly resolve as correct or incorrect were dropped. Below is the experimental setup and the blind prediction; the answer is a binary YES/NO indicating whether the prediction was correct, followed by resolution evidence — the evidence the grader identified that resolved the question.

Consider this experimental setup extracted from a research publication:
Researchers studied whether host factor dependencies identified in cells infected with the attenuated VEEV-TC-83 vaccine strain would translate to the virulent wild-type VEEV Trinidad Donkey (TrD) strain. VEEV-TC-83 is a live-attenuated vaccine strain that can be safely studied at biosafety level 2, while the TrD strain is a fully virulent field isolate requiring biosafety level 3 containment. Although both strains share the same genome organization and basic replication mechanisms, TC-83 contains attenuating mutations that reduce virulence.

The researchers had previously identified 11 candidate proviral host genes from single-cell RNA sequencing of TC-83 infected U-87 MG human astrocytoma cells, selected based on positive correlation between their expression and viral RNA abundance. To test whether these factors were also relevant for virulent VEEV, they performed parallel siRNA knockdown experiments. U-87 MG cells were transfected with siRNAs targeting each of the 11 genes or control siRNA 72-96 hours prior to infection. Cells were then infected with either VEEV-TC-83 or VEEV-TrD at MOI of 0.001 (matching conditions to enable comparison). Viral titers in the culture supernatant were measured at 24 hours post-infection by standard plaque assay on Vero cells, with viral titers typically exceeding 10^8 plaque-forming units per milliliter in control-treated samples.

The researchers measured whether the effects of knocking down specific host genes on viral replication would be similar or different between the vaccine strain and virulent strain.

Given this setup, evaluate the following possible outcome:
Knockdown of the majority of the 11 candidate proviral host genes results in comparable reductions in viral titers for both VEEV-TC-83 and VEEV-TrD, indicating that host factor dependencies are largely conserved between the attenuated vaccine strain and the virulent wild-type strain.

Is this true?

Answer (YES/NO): NO